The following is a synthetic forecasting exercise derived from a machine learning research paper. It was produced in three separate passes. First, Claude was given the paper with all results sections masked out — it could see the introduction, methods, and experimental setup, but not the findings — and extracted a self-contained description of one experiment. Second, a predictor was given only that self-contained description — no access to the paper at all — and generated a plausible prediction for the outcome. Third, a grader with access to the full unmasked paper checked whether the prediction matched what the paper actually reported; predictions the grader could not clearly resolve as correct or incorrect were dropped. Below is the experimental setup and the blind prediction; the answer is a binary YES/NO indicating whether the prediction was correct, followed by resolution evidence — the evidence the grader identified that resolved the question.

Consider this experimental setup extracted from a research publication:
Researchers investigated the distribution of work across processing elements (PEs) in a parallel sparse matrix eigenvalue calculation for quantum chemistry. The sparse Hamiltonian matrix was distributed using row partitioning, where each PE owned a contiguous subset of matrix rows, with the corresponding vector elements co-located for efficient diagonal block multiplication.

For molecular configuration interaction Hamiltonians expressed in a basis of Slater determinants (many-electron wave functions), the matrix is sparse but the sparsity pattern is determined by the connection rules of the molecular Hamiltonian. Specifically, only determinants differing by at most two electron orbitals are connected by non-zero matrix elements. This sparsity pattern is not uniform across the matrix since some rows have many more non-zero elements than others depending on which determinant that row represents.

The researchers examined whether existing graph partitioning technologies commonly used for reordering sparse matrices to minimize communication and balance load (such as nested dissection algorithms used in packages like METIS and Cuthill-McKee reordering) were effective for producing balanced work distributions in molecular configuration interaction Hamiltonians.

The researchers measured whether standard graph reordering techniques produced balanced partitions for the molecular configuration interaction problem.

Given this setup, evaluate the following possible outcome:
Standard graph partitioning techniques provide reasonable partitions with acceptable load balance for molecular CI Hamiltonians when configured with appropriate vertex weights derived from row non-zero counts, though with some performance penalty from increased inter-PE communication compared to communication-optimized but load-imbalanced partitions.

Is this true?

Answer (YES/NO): NO